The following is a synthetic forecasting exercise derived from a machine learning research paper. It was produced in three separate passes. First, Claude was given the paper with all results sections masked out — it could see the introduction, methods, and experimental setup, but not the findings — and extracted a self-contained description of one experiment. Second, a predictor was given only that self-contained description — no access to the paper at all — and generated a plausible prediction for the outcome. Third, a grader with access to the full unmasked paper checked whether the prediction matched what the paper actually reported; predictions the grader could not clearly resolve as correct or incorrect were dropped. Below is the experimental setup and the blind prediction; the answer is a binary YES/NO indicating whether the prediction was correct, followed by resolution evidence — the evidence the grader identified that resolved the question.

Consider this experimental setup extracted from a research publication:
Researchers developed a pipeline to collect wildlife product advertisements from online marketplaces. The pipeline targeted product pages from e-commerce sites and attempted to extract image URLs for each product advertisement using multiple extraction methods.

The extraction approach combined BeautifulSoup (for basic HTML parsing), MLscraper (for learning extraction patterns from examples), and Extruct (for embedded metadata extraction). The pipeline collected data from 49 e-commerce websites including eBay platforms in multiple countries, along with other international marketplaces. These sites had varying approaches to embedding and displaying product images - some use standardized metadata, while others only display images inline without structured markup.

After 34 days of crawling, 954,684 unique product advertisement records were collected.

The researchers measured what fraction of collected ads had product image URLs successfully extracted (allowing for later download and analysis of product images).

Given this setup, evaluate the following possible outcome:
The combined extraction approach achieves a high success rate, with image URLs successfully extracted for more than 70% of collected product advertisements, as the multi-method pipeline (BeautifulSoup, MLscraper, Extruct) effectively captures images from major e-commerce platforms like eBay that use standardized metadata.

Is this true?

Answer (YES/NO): YES